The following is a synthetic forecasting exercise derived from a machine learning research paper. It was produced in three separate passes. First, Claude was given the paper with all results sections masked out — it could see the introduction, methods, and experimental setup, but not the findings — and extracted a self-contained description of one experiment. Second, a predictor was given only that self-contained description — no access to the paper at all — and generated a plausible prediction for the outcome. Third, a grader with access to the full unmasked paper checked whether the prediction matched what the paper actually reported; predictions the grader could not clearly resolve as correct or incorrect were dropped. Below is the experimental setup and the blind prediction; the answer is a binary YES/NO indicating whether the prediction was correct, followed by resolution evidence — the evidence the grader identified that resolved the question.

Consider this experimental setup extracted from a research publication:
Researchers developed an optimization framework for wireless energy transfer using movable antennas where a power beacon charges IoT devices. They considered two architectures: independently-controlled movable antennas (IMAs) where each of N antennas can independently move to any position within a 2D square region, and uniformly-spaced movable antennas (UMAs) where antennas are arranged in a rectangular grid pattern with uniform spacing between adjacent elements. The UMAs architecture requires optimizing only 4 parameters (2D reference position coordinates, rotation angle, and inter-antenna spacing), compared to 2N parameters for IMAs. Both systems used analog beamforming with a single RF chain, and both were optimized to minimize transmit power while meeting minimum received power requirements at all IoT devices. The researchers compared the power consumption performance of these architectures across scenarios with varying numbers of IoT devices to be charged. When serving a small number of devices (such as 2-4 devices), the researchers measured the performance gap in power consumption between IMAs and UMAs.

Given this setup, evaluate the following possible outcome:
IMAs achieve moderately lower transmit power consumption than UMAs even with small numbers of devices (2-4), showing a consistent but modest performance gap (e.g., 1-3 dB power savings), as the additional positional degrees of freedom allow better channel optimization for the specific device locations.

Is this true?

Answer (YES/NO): NO